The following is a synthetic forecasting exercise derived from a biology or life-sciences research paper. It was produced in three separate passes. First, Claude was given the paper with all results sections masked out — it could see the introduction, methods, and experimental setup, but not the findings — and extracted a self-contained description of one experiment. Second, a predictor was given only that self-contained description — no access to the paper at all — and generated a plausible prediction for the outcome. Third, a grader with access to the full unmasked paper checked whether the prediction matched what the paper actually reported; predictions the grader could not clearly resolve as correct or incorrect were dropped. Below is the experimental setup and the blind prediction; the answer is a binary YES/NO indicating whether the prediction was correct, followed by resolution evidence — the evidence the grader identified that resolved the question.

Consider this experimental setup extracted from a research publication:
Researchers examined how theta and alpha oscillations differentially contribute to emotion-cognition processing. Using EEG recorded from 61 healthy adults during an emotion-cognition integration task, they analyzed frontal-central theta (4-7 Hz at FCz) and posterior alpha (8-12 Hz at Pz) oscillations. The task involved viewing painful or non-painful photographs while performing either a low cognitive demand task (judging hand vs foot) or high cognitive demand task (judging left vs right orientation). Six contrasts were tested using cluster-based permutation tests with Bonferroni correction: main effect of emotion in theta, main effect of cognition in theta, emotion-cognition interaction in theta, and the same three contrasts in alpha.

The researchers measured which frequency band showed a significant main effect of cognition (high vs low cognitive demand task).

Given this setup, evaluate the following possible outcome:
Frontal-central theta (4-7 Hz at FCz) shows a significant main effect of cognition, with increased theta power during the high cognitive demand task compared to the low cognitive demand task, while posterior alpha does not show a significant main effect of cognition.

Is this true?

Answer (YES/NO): NO